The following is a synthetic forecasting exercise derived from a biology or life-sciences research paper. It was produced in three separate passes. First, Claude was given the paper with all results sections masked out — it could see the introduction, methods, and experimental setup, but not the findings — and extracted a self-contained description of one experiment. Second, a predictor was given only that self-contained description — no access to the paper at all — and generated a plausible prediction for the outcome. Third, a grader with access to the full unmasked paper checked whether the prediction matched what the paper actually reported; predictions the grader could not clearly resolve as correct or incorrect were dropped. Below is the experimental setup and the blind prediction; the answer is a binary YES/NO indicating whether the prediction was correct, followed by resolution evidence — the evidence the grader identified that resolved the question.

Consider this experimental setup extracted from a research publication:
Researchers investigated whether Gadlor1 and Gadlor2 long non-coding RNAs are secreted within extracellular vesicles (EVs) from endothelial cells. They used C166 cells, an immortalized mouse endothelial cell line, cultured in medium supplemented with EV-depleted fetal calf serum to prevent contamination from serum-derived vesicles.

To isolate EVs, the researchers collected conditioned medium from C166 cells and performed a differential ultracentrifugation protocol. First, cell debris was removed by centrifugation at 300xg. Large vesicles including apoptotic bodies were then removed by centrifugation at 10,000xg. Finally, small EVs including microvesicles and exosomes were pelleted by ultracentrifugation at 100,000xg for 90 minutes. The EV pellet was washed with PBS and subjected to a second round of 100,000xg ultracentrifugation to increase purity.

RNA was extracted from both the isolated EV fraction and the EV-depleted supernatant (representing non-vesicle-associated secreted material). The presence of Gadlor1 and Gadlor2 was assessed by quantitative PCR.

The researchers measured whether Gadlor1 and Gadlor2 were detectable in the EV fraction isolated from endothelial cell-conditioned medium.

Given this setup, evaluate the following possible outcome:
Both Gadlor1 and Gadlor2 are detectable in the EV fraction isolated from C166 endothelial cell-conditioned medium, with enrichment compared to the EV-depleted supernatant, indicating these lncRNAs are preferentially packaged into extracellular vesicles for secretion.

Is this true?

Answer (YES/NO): NO